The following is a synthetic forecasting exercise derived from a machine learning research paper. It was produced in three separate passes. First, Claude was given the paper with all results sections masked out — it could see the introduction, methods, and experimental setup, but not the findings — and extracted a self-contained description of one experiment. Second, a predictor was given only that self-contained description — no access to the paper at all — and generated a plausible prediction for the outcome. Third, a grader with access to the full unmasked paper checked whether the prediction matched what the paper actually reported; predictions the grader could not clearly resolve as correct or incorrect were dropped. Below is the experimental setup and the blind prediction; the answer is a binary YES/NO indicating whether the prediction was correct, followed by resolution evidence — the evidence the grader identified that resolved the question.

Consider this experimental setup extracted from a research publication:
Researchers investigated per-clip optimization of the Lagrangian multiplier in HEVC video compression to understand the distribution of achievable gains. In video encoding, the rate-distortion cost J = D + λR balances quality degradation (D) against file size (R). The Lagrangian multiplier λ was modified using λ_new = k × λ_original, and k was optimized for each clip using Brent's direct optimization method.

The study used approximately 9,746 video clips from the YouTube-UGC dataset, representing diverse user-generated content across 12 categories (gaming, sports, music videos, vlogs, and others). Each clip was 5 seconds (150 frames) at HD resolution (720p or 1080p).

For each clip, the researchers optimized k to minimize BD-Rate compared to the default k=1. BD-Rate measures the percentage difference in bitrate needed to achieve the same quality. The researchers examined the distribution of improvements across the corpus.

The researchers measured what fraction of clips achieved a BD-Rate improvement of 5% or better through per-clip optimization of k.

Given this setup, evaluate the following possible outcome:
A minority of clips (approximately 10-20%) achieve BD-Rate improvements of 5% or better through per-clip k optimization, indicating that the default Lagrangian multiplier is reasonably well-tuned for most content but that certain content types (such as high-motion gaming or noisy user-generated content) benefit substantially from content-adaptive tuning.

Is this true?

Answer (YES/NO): NO